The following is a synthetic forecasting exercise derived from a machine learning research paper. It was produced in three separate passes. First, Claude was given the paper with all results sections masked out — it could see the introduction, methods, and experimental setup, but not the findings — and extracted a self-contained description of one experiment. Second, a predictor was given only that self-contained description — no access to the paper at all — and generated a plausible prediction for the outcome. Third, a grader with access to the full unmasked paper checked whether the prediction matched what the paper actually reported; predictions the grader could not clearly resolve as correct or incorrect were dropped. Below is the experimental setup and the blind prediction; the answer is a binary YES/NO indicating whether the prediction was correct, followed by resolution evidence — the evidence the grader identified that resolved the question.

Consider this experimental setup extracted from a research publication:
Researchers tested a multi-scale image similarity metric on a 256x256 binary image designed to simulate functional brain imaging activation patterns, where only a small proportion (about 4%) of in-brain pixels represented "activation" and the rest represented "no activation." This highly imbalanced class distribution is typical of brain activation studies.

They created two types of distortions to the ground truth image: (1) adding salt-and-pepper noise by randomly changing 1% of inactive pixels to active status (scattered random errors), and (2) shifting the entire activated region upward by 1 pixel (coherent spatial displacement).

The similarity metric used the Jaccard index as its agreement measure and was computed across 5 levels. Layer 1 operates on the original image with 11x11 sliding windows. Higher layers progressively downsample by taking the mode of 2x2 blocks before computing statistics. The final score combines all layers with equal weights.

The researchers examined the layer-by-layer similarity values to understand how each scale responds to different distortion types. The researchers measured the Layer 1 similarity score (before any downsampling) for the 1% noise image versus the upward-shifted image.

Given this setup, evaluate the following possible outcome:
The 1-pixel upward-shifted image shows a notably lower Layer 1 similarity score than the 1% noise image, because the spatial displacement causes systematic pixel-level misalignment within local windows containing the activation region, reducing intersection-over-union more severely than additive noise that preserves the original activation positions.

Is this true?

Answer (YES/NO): NO